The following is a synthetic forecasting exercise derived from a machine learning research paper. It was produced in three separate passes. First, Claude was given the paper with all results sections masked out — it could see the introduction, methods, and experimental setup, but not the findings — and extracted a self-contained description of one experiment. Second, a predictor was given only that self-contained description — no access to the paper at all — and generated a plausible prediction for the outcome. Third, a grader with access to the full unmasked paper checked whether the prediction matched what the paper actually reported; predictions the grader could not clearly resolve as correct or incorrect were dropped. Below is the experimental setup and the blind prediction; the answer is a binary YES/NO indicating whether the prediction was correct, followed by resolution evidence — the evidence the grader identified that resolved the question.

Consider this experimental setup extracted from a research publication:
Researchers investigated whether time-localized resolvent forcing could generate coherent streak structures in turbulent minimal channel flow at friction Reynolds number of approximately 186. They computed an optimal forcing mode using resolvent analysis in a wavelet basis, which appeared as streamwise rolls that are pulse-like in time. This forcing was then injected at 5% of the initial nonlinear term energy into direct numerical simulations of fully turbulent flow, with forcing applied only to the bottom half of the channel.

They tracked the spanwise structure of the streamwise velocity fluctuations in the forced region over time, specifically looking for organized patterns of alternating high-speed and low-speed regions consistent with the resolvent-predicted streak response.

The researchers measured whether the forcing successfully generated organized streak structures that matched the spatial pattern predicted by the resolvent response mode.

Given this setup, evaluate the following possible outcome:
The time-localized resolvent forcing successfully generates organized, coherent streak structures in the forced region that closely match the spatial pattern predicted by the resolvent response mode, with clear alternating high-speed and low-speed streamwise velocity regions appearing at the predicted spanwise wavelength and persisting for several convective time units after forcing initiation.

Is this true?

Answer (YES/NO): NO